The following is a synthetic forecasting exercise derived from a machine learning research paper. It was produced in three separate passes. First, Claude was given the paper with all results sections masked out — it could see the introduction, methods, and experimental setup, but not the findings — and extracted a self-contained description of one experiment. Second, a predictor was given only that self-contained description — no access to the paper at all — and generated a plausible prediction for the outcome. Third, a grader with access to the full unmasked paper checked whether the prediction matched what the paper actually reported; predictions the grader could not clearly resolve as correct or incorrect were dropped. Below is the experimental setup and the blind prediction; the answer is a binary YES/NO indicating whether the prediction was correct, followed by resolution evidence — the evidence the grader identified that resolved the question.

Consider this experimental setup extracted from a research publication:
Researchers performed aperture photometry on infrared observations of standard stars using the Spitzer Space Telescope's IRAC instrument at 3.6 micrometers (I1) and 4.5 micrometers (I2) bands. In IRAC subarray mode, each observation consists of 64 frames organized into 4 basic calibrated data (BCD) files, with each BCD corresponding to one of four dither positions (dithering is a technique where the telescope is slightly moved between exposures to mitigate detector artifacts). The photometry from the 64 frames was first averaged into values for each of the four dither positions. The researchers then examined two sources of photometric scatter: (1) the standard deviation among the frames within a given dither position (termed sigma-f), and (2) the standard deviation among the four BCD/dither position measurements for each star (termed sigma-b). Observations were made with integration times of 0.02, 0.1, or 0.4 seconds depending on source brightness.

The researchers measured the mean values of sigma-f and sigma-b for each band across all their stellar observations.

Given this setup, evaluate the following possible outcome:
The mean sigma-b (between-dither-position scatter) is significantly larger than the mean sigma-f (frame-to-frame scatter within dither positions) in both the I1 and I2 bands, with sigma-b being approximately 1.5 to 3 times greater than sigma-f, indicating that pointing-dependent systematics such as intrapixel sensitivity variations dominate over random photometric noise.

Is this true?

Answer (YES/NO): NO